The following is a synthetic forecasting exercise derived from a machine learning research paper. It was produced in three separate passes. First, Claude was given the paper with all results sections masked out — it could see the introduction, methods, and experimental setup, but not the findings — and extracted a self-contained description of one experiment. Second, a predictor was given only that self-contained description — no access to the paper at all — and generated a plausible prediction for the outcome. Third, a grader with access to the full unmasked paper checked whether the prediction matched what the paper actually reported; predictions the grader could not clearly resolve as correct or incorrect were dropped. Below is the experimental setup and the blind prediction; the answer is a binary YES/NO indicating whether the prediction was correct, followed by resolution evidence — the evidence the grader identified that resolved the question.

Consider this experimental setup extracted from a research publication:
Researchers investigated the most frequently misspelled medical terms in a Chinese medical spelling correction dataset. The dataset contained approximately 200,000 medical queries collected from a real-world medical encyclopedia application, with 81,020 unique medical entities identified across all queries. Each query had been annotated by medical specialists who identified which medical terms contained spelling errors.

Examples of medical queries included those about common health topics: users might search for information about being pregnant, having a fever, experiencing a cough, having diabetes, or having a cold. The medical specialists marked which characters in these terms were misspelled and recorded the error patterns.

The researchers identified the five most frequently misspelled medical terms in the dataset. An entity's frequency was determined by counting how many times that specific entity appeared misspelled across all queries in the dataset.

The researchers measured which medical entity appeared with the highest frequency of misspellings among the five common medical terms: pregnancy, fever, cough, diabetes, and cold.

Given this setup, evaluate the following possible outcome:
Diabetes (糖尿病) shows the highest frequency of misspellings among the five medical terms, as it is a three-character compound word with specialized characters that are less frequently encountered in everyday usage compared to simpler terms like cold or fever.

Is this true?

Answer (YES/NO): NO